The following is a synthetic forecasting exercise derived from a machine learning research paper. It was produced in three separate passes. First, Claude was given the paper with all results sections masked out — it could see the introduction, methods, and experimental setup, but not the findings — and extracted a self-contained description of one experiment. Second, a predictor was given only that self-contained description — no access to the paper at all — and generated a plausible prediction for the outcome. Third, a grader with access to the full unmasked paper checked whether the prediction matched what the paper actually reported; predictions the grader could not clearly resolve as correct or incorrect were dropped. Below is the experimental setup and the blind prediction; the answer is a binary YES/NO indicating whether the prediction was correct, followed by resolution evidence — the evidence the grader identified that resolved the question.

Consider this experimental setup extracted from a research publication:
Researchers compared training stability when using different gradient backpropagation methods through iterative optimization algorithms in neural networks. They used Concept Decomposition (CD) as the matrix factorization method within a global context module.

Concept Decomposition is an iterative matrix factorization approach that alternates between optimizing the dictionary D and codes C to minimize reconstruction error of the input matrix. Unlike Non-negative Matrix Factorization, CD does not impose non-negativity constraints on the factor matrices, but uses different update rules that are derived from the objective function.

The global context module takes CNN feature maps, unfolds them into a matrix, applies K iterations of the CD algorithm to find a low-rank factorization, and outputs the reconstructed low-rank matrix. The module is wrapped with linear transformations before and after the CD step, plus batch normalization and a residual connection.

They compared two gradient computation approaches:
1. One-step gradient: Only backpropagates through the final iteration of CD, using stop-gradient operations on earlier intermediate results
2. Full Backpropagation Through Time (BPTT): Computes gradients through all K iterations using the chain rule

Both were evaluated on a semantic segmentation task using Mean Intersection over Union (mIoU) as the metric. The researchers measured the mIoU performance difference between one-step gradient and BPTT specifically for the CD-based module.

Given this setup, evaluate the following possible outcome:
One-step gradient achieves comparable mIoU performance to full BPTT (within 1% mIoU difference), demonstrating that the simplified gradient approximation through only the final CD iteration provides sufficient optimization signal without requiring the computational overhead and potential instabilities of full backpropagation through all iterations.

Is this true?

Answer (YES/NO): NO